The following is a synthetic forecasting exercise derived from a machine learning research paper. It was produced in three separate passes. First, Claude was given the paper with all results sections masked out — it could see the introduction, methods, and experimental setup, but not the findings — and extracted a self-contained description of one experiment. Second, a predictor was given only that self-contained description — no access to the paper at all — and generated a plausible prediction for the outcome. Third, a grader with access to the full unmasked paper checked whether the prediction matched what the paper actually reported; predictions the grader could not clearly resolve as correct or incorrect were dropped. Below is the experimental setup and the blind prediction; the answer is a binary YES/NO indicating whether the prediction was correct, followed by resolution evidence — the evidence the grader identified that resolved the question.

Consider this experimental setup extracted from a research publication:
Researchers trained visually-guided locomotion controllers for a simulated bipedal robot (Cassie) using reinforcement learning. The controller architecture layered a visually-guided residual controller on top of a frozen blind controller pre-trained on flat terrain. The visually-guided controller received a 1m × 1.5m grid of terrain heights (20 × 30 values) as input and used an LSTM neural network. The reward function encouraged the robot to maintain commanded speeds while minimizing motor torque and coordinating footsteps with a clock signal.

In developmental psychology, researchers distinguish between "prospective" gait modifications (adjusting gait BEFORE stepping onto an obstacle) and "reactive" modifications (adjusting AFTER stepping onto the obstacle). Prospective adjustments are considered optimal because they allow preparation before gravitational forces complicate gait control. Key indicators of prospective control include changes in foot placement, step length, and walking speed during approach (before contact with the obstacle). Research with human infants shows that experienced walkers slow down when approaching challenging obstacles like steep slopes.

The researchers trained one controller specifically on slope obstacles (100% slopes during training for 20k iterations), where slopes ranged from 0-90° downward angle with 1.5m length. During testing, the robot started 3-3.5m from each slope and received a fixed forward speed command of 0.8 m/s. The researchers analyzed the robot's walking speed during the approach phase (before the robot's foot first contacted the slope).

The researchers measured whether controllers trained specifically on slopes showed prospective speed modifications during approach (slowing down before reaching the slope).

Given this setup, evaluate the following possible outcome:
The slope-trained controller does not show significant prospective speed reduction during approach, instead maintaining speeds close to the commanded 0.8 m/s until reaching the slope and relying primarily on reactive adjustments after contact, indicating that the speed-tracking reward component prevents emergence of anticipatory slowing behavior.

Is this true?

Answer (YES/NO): YES